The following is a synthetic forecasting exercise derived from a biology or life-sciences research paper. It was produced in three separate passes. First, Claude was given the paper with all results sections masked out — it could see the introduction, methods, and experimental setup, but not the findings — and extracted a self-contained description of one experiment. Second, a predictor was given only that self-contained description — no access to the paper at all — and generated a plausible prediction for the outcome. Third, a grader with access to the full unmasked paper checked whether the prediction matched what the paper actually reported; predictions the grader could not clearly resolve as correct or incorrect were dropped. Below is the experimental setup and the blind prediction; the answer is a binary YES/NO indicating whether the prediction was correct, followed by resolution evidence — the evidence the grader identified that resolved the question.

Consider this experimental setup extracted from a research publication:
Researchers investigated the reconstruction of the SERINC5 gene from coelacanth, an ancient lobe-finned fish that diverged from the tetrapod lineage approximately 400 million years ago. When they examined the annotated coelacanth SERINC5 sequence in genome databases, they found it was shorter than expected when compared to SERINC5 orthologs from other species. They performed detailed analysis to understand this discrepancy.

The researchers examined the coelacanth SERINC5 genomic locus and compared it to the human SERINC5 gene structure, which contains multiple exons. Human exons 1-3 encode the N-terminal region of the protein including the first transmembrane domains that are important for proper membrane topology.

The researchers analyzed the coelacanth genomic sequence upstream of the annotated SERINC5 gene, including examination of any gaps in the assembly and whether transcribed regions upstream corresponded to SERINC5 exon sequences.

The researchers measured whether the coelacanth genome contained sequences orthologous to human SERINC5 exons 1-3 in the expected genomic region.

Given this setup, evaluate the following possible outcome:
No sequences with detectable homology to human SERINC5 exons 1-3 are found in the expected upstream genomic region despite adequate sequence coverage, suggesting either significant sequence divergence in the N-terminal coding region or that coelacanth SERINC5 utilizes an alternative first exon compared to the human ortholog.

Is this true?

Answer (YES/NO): NO